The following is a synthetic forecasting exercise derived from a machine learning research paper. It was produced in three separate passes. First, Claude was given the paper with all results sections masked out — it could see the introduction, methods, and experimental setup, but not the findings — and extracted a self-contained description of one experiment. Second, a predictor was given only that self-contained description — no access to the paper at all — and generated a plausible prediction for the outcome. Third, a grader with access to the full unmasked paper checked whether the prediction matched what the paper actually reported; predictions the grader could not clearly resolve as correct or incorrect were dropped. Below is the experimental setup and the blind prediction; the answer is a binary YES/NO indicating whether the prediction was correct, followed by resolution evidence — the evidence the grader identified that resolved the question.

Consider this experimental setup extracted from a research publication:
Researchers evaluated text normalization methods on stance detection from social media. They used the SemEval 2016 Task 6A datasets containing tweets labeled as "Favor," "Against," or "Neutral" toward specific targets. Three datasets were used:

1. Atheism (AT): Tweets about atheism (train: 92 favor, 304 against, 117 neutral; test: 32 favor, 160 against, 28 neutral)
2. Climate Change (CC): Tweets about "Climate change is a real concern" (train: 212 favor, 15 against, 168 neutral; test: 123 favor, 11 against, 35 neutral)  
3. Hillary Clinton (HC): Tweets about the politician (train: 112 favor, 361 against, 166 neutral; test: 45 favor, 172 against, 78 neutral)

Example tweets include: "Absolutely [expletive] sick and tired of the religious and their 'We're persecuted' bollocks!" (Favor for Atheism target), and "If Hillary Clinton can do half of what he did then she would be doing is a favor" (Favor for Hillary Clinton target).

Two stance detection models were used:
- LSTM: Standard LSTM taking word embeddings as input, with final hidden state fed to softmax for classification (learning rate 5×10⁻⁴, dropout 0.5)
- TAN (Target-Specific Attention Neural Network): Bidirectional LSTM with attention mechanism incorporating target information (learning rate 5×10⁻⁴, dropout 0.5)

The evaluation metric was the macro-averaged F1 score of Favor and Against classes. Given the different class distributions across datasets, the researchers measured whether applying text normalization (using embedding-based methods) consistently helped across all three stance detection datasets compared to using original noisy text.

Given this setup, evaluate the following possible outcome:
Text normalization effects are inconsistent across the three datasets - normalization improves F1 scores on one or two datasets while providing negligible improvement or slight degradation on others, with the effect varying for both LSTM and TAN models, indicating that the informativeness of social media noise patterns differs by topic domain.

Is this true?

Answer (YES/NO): NO